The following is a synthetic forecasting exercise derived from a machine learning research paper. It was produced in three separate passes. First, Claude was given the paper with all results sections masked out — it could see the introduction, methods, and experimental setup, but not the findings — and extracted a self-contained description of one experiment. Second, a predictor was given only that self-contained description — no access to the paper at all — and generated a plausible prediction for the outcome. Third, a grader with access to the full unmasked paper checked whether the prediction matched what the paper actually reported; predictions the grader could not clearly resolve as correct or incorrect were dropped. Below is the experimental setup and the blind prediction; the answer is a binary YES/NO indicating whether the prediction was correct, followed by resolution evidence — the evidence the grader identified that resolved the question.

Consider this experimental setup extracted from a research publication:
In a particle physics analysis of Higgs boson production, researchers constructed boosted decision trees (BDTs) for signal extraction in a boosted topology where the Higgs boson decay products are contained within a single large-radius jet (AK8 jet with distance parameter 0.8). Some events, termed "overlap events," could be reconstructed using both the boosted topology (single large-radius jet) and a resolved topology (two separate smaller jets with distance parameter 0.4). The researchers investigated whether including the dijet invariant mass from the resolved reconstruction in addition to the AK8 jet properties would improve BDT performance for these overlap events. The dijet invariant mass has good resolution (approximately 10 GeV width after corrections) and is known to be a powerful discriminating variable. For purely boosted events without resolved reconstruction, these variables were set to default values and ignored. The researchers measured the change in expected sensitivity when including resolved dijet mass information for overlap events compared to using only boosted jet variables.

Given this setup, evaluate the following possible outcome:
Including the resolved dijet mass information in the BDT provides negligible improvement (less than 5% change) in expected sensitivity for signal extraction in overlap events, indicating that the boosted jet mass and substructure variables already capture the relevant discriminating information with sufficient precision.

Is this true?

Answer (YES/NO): NO